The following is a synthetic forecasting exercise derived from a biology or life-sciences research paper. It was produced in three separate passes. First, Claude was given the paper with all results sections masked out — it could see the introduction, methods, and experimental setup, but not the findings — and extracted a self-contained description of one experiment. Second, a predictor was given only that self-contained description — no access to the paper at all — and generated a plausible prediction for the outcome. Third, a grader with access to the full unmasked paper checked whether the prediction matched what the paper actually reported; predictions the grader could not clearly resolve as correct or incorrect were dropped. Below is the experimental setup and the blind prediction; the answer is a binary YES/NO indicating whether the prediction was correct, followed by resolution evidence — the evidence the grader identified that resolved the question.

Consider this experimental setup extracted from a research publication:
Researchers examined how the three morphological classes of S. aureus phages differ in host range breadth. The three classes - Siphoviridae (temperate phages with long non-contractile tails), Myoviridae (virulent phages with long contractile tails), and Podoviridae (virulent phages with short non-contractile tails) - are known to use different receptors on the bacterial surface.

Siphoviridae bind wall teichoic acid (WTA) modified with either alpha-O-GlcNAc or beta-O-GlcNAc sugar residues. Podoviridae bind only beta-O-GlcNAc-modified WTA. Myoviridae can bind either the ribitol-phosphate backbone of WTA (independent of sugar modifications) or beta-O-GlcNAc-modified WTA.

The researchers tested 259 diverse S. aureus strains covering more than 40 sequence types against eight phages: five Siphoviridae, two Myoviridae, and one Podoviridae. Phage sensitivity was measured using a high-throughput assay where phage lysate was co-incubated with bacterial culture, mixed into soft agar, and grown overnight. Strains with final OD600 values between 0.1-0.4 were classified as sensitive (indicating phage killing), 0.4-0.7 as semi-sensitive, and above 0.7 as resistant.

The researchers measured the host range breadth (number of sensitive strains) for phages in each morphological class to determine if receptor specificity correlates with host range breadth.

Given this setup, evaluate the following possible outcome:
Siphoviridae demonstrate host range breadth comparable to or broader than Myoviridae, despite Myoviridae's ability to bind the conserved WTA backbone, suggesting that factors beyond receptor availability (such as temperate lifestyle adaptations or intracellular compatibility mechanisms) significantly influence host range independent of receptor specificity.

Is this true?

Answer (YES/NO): NO